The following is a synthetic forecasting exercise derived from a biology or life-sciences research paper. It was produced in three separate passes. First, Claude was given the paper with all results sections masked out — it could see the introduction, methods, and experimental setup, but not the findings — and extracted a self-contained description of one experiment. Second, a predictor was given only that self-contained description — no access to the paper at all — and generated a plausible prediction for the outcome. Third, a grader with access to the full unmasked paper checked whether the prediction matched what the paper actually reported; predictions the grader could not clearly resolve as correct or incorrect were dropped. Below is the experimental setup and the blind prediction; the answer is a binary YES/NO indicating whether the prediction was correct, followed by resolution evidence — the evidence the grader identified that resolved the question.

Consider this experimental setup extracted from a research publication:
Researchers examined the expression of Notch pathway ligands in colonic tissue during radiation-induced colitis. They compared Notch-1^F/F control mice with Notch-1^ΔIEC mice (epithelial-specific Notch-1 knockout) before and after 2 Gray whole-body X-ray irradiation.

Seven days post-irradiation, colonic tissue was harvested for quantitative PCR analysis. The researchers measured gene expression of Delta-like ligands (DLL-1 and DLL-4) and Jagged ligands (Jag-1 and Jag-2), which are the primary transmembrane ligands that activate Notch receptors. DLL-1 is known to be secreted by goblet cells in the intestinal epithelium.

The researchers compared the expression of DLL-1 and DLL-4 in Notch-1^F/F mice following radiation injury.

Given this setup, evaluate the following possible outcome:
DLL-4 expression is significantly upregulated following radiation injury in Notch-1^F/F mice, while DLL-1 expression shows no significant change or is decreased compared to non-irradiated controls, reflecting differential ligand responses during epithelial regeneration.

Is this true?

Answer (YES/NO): YES